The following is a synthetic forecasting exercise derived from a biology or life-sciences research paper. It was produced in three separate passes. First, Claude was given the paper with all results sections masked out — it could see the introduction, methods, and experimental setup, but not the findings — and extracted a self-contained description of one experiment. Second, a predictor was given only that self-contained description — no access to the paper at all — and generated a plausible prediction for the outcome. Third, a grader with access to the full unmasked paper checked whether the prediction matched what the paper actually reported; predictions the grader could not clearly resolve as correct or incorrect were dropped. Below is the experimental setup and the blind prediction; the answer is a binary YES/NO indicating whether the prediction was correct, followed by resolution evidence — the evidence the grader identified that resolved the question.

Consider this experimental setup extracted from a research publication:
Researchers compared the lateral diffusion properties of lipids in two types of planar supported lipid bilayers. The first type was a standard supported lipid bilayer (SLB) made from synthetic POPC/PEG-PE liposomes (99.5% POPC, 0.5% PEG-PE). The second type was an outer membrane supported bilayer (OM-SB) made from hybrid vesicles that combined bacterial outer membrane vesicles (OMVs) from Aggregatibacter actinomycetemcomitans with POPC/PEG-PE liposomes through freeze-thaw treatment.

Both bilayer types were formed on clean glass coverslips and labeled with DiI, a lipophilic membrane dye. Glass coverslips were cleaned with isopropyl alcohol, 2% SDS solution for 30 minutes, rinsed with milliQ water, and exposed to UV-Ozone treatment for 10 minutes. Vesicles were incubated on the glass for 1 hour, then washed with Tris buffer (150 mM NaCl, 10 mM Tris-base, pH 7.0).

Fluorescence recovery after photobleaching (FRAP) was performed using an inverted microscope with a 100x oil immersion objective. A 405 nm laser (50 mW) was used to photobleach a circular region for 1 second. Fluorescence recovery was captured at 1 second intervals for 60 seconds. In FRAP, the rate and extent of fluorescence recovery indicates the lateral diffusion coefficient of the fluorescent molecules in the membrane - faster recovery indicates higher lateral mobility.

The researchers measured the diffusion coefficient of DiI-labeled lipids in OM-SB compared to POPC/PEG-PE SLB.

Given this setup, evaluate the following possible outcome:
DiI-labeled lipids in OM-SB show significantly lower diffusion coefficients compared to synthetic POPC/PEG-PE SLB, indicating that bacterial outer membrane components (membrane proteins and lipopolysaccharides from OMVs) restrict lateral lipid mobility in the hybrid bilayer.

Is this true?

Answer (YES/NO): YES